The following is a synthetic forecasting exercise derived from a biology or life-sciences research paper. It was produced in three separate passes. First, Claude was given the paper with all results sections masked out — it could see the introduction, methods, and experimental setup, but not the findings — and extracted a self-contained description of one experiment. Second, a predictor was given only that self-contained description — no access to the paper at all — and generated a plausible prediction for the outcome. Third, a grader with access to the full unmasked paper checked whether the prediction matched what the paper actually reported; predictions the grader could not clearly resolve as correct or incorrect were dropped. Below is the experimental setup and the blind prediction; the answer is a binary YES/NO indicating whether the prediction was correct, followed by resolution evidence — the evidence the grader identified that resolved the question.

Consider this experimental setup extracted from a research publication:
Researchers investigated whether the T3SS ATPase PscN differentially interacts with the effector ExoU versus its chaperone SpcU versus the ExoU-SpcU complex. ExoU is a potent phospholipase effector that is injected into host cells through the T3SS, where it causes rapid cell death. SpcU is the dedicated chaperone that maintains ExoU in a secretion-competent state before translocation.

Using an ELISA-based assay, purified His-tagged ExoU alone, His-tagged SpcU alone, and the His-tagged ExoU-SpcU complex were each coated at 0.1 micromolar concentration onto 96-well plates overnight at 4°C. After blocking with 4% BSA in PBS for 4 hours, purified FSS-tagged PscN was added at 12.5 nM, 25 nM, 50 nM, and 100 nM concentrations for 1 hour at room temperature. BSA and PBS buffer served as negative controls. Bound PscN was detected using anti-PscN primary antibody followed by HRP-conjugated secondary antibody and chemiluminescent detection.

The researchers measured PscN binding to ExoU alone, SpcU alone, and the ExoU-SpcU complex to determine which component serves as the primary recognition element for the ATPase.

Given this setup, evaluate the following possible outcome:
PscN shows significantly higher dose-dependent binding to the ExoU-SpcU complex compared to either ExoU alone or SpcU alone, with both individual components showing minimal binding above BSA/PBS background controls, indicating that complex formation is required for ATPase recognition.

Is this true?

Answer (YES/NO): NO